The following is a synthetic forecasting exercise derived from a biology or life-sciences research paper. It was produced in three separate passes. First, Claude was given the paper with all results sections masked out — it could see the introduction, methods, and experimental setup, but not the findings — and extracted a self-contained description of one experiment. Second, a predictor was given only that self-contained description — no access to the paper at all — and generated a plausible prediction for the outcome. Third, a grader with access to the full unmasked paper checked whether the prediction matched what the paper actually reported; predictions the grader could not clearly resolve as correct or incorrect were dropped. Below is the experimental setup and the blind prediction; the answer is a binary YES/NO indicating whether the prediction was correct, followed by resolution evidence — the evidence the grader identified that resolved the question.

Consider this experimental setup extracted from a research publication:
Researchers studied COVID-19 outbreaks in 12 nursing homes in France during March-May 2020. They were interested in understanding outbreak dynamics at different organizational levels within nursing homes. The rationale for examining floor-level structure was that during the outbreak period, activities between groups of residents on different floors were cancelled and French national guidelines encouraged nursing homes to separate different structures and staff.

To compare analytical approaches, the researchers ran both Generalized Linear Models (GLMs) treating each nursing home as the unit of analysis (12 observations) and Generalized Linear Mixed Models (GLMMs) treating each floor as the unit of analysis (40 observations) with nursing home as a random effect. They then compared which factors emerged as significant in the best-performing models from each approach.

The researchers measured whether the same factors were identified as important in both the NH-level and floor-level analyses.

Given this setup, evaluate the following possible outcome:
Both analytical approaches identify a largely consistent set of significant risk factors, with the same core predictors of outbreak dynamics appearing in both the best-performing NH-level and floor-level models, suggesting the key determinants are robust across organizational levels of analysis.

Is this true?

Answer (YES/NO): NO